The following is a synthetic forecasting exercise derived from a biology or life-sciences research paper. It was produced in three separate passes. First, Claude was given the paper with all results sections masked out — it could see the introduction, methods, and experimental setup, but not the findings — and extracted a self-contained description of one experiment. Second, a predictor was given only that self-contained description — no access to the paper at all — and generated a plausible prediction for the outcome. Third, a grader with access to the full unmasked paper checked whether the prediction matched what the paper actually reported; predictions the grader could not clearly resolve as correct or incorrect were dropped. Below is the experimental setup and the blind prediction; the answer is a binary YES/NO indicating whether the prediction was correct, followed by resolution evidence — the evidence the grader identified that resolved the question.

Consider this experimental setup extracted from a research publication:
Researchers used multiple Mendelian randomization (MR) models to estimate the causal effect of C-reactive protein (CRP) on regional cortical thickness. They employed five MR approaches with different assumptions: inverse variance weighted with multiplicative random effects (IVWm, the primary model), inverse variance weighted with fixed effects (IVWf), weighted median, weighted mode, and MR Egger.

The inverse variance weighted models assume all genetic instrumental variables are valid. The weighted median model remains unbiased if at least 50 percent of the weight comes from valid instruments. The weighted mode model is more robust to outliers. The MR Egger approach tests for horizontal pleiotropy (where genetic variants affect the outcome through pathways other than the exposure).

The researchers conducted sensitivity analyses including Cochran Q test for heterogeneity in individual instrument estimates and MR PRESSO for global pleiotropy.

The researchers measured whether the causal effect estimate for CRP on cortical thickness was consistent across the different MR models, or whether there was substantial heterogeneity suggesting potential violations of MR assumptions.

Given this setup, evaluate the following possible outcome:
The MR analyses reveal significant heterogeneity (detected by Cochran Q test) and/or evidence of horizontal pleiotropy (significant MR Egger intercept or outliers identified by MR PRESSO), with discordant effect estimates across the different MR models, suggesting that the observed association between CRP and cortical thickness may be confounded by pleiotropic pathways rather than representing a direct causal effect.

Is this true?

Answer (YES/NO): NO